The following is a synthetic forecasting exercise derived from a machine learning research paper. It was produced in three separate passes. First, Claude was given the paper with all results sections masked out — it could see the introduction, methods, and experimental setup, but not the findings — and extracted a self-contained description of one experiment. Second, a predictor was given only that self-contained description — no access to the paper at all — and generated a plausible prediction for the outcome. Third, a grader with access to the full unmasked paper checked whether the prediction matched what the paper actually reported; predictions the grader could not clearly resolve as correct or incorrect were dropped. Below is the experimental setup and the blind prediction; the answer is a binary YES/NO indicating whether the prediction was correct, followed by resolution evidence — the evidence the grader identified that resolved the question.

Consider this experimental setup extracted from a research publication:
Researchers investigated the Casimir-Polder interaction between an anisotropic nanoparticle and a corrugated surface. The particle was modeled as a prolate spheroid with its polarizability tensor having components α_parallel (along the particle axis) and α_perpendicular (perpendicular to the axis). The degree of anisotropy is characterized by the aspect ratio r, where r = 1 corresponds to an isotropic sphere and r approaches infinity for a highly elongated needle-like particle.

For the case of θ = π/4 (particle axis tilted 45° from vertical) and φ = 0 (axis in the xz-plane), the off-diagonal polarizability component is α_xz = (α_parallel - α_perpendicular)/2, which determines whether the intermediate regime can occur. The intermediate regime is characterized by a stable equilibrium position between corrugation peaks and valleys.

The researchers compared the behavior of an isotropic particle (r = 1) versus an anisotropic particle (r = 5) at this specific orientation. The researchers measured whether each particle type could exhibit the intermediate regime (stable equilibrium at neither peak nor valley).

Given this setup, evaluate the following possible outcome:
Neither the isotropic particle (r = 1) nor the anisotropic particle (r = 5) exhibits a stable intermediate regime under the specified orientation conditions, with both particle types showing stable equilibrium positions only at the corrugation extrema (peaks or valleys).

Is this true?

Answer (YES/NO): NO